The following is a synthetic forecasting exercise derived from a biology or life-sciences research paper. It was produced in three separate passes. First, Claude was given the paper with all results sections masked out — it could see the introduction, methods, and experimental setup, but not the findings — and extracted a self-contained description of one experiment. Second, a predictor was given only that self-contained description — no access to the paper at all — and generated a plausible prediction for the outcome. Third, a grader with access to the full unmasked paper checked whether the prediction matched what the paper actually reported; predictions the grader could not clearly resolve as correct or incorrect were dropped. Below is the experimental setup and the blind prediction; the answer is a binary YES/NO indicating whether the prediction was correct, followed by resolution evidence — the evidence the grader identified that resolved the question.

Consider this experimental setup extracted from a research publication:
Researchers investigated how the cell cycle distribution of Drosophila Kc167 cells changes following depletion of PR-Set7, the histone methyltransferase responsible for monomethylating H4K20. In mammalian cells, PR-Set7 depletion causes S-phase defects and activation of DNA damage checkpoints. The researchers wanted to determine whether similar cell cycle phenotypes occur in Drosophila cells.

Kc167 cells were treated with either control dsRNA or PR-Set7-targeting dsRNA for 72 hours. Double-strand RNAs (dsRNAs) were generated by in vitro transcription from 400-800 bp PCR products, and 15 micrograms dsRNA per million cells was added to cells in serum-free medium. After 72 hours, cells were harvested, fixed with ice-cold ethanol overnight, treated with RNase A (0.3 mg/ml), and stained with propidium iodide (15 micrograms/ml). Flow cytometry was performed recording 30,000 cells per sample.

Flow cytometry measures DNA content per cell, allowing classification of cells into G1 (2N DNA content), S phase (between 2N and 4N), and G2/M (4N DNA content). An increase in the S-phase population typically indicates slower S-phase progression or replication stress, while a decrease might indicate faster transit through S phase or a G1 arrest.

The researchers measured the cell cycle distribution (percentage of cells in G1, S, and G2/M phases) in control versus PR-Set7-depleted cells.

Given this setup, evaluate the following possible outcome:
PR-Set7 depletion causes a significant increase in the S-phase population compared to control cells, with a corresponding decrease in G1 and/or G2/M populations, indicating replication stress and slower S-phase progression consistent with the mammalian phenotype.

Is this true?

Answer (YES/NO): YES